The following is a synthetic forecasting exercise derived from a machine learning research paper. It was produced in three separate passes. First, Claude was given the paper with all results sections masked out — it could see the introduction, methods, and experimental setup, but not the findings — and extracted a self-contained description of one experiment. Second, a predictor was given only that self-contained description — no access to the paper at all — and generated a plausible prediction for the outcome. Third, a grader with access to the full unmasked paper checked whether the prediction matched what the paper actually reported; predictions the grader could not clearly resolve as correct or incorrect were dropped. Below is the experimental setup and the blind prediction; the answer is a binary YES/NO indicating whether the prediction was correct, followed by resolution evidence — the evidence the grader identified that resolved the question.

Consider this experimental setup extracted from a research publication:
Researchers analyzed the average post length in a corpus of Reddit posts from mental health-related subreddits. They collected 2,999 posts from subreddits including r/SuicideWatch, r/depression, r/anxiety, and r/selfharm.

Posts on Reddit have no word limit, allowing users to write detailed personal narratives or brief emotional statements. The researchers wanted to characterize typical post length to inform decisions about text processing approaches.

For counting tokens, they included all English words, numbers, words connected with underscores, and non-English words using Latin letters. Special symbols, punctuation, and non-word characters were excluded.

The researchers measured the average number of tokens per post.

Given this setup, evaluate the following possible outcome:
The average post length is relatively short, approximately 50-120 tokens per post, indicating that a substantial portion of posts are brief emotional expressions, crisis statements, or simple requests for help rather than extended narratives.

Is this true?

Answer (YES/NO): NO